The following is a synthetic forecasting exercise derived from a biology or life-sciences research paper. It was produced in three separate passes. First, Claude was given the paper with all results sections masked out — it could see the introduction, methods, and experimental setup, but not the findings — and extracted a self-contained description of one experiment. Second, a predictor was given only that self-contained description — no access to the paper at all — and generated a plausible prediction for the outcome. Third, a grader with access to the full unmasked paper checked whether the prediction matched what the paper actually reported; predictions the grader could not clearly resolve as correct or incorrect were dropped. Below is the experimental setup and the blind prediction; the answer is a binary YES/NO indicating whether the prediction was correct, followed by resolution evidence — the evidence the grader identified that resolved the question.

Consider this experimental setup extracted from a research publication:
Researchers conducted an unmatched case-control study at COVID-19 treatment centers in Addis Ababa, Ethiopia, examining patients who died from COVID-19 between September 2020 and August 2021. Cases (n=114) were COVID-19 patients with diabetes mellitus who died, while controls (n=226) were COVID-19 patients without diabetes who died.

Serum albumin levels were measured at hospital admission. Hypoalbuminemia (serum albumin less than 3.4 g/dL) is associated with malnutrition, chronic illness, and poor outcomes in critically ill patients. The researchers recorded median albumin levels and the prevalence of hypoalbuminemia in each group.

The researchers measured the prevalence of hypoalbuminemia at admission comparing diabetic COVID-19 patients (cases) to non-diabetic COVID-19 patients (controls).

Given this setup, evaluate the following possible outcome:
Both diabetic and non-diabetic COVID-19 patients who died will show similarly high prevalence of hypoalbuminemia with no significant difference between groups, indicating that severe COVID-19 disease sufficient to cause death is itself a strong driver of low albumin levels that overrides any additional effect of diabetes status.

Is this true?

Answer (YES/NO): YES